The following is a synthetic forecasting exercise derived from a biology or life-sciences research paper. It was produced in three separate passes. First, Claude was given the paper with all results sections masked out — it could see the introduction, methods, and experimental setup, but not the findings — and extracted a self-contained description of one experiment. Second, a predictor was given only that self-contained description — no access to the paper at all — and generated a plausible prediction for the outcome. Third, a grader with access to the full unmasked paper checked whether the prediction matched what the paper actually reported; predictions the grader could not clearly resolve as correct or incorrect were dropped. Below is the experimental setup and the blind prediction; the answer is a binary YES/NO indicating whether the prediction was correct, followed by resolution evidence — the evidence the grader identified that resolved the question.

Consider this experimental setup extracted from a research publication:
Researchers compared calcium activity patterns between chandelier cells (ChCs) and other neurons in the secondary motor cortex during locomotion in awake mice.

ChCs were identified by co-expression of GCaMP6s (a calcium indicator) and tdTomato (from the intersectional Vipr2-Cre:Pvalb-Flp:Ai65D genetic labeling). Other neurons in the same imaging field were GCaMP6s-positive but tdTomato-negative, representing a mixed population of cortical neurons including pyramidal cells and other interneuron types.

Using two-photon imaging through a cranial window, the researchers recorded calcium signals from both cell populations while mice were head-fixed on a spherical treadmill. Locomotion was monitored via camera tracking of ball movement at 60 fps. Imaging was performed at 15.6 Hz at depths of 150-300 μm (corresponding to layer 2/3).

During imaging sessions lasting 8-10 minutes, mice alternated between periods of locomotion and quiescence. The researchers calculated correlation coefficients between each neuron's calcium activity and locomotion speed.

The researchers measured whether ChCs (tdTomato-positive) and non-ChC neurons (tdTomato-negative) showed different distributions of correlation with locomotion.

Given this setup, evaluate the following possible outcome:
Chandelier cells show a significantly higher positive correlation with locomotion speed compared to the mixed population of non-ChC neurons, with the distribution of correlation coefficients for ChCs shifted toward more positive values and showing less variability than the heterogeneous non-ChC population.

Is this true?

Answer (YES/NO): NO